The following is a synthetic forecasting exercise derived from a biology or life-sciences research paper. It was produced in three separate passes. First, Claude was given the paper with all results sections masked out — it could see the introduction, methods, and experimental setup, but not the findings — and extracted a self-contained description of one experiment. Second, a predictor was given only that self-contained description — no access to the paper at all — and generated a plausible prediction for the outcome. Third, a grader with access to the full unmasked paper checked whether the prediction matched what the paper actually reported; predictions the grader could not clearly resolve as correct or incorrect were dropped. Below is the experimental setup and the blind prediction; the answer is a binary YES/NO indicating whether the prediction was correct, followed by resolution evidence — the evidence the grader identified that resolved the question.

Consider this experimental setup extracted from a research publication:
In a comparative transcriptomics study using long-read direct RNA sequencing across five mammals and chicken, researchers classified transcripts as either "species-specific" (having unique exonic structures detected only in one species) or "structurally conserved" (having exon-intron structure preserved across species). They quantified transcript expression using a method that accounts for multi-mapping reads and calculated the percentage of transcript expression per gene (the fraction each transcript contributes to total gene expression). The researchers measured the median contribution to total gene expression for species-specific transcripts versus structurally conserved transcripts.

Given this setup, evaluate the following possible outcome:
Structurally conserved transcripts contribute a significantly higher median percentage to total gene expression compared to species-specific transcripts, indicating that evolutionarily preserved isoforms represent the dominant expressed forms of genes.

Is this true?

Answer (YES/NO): YES